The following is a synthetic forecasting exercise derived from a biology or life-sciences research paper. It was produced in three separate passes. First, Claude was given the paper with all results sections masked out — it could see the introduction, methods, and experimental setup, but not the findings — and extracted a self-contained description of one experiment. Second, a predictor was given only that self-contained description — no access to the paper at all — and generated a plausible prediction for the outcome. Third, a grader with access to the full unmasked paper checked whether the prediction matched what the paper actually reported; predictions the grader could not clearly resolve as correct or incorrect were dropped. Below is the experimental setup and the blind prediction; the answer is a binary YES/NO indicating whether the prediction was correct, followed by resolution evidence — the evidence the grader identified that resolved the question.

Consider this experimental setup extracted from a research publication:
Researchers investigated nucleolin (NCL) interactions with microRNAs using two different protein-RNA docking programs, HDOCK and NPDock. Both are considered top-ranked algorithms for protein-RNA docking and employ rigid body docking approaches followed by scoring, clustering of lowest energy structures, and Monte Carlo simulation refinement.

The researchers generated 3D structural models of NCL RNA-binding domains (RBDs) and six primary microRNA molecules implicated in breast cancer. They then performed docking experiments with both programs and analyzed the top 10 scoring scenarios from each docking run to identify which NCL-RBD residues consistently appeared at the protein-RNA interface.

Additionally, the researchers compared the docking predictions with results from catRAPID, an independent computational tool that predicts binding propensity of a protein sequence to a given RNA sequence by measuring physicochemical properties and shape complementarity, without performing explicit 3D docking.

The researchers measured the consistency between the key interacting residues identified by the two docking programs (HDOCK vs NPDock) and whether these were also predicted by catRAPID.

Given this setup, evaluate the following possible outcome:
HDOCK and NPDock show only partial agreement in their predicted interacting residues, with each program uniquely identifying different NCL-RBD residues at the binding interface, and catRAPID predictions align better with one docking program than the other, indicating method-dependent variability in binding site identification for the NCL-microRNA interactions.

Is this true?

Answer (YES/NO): NO